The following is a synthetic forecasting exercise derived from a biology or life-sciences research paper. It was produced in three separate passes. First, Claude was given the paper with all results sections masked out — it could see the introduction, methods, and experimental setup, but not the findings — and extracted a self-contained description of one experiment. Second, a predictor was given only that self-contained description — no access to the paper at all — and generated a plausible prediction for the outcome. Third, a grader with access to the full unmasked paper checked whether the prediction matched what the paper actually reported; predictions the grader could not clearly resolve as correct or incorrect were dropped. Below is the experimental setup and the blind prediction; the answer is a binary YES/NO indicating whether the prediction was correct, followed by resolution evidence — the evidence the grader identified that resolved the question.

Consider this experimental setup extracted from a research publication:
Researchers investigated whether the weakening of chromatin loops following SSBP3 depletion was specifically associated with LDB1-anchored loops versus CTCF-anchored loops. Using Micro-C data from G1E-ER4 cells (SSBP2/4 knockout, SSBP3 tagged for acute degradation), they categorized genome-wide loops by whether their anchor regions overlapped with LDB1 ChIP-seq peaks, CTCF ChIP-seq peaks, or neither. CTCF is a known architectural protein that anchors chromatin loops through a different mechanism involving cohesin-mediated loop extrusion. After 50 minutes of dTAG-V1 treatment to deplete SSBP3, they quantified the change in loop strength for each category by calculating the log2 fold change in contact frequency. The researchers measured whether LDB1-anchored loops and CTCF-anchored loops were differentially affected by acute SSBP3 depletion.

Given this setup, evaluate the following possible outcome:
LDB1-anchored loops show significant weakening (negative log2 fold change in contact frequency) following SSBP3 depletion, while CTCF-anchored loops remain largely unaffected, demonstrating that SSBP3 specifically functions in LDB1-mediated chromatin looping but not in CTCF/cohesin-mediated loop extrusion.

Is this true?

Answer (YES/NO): YES